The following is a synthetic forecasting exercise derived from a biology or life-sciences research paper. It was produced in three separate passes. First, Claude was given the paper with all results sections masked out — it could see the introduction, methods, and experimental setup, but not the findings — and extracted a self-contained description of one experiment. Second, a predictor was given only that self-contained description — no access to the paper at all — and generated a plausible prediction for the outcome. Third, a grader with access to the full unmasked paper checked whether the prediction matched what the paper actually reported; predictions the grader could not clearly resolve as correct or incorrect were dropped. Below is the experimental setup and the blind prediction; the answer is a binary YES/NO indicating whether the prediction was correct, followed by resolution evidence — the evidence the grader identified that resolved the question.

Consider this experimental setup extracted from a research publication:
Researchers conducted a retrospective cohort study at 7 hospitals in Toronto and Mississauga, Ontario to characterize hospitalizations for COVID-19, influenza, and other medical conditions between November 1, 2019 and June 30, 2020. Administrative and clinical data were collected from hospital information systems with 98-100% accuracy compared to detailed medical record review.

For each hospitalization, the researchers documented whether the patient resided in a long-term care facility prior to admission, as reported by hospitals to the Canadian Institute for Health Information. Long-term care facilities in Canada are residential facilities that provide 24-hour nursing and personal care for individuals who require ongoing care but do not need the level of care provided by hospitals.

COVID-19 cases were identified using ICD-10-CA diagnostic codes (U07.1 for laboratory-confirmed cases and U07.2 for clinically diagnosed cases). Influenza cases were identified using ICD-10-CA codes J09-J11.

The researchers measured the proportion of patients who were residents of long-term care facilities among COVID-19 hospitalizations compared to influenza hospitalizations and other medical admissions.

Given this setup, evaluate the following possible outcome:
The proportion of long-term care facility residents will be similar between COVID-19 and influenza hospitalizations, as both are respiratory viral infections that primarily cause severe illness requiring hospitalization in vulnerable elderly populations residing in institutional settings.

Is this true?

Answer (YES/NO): NO